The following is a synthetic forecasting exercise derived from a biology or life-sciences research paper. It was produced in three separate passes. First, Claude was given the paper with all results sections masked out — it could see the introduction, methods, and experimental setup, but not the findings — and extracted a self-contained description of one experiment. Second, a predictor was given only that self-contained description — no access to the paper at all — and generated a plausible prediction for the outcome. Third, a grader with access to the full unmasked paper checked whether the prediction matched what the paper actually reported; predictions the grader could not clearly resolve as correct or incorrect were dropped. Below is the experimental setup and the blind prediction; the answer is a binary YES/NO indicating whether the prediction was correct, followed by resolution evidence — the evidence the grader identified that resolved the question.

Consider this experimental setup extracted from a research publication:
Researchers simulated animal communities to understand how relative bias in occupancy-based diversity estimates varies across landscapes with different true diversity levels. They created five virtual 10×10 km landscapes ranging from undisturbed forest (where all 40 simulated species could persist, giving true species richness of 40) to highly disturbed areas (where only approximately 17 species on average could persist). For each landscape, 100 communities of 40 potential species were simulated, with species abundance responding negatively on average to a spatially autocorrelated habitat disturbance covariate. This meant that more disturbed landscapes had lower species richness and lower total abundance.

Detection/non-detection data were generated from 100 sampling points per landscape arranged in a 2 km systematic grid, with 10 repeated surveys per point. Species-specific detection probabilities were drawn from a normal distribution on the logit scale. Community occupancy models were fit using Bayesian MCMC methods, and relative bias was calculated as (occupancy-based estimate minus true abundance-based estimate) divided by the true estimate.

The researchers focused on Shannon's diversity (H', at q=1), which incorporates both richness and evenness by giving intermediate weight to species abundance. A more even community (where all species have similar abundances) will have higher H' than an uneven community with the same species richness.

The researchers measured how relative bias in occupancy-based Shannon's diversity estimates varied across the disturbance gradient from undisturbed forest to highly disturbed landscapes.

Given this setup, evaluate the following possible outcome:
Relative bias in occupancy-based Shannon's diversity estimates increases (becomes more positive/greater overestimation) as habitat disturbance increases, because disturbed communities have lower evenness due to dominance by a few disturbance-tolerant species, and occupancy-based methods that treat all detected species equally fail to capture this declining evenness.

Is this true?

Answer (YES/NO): YES